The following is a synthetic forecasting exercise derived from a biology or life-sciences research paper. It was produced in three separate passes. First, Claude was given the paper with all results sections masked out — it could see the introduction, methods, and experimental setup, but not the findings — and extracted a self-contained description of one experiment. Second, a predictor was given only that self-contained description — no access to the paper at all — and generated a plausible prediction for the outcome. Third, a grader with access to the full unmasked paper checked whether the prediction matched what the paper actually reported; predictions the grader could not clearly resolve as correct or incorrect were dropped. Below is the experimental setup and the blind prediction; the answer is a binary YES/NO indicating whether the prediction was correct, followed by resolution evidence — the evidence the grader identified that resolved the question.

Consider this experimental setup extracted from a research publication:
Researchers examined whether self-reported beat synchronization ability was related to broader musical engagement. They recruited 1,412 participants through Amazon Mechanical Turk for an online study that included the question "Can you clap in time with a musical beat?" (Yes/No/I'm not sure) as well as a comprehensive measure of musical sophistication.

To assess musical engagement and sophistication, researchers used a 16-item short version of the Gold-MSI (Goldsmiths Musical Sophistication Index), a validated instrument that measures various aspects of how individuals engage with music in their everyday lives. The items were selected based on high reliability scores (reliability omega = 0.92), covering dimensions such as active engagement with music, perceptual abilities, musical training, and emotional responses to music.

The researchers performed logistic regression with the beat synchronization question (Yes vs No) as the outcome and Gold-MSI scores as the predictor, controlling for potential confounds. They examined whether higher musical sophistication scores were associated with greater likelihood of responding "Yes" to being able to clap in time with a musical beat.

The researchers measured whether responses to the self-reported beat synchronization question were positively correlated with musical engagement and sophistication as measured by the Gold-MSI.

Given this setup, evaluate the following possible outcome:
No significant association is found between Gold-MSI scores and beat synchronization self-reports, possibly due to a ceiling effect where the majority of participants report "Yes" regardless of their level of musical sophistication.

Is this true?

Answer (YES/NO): NO